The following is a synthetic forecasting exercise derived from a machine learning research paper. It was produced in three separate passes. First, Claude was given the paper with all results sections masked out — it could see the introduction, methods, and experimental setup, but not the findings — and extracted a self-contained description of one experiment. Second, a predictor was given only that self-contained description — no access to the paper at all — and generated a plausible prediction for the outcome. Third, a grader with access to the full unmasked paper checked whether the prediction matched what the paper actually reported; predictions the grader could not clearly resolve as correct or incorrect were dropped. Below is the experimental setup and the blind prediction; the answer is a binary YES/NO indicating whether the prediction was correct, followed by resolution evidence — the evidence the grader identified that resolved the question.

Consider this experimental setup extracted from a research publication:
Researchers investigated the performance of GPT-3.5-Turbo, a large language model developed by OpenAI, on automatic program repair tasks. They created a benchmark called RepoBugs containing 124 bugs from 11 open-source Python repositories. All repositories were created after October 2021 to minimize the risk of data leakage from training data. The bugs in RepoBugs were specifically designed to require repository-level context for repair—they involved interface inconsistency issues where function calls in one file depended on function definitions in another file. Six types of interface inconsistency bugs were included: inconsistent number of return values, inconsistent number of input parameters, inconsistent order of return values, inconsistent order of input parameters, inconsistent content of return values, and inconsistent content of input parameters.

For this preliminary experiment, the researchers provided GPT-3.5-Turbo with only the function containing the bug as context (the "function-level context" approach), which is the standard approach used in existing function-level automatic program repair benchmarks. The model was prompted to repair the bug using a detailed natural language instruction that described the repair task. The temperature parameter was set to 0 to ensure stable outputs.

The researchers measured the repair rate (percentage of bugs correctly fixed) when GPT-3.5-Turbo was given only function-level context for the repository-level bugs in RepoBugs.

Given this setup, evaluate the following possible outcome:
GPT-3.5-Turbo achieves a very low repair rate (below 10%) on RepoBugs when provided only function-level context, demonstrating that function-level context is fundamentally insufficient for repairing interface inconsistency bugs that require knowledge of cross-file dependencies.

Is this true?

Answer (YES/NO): NO